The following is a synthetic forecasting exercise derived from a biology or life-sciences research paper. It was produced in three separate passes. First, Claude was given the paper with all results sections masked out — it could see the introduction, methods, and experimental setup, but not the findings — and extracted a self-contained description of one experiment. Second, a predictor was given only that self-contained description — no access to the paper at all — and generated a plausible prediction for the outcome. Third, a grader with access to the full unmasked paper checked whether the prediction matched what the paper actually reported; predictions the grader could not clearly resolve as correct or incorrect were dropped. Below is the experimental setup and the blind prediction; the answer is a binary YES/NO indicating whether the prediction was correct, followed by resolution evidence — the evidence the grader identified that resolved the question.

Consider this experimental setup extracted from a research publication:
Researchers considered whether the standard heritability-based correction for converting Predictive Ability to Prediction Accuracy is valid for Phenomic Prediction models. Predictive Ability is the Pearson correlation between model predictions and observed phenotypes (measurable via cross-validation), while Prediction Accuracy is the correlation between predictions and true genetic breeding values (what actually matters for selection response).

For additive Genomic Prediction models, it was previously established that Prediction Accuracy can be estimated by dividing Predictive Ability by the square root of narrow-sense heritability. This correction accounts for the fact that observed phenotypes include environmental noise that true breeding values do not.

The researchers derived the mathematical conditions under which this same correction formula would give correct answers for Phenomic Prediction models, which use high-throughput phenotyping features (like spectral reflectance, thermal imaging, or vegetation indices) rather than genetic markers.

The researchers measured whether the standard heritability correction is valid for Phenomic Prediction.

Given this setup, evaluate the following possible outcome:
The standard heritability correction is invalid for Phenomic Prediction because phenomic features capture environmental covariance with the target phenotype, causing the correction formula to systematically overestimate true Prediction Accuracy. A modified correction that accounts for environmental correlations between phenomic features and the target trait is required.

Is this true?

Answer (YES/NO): NO